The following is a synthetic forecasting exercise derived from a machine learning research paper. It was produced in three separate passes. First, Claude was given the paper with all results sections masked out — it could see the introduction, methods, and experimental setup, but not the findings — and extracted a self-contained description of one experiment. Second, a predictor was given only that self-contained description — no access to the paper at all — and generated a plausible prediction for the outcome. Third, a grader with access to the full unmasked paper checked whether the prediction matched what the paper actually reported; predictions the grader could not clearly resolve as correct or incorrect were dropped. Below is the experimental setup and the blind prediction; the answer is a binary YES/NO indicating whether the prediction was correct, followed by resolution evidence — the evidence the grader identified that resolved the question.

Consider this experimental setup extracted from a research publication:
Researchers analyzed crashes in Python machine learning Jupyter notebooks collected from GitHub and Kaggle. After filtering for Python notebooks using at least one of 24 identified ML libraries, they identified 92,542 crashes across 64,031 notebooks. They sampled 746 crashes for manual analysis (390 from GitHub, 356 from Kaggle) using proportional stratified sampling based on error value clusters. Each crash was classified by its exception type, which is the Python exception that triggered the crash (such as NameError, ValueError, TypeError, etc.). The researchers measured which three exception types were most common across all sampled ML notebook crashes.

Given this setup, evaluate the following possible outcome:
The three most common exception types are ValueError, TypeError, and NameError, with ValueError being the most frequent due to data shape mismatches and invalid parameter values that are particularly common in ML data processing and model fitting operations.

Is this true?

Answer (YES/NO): NO